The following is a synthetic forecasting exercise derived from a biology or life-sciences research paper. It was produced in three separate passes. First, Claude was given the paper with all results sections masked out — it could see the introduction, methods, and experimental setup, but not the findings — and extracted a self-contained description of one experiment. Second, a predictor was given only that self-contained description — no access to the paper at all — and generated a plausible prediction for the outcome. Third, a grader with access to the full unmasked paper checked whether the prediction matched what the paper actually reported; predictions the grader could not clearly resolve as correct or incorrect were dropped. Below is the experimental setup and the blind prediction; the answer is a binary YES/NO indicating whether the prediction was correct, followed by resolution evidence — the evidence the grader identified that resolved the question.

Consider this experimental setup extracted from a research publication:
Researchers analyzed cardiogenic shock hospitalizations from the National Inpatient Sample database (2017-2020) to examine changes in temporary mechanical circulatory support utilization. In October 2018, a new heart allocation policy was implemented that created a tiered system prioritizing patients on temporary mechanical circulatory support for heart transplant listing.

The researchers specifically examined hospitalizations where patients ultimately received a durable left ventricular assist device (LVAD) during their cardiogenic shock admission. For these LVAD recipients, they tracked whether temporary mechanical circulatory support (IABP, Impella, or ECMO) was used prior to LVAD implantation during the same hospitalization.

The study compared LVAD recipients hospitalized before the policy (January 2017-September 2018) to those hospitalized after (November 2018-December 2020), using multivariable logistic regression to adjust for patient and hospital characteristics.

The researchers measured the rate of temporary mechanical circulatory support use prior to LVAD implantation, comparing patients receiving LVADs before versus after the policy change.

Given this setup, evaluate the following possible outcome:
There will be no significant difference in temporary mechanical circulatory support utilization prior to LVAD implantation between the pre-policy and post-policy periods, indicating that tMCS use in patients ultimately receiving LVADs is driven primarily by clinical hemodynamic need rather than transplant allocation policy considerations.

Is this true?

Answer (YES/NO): YES